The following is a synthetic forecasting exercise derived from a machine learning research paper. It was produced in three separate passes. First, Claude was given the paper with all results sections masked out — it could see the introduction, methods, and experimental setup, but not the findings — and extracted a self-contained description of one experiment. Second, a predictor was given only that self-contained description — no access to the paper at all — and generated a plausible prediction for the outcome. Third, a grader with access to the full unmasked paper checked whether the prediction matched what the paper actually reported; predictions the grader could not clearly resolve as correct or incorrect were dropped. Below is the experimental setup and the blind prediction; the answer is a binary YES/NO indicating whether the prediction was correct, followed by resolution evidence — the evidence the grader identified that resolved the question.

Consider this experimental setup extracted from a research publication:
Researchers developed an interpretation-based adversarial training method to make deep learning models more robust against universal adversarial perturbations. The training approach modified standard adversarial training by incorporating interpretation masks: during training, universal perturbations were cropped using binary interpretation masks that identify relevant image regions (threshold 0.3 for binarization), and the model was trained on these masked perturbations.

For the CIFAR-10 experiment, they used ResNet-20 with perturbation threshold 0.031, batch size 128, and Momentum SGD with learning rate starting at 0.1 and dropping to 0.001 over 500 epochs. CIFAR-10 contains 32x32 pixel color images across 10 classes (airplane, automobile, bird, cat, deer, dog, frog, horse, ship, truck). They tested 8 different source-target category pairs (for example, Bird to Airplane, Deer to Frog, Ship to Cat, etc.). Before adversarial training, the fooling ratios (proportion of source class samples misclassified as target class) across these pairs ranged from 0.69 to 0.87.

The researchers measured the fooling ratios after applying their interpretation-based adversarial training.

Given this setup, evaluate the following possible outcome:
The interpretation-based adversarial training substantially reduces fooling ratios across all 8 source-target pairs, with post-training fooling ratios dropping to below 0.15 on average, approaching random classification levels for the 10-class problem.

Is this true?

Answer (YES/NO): NO